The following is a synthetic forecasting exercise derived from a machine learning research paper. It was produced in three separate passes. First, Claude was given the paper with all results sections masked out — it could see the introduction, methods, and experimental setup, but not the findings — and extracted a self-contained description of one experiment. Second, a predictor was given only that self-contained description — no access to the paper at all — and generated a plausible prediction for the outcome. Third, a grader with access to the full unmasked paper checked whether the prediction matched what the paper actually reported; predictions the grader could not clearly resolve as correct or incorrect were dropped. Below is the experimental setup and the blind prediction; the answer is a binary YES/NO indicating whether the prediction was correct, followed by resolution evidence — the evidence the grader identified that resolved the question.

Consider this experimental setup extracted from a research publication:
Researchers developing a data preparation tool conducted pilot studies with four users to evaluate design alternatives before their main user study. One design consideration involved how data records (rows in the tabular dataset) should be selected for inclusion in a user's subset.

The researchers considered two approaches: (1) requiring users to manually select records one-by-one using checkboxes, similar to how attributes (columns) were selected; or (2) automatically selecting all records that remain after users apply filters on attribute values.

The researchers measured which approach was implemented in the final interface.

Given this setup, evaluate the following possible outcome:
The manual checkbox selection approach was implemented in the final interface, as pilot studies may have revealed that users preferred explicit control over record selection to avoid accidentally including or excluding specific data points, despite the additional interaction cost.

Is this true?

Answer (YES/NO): NO